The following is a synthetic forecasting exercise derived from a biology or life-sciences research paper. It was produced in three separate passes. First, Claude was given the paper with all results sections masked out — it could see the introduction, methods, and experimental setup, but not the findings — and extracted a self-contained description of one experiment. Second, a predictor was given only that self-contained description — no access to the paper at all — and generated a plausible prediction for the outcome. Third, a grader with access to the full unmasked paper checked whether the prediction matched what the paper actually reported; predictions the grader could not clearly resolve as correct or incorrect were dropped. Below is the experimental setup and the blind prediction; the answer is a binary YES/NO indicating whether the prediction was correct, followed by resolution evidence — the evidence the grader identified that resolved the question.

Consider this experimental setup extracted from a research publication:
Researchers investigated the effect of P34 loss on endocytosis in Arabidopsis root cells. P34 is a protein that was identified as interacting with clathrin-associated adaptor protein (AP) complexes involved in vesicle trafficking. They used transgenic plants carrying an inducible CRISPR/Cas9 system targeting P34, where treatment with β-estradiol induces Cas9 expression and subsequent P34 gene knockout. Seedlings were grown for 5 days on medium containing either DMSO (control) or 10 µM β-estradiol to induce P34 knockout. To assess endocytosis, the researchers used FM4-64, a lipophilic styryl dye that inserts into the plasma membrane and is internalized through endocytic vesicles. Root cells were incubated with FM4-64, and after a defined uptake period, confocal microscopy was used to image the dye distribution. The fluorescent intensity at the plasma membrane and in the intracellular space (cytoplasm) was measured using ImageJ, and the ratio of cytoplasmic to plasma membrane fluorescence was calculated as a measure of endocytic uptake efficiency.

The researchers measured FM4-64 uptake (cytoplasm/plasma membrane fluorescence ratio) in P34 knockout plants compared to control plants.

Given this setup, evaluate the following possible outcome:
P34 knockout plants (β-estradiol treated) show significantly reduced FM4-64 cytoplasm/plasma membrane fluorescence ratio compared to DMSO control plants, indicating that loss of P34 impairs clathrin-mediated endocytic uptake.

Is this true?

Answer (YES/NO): YES